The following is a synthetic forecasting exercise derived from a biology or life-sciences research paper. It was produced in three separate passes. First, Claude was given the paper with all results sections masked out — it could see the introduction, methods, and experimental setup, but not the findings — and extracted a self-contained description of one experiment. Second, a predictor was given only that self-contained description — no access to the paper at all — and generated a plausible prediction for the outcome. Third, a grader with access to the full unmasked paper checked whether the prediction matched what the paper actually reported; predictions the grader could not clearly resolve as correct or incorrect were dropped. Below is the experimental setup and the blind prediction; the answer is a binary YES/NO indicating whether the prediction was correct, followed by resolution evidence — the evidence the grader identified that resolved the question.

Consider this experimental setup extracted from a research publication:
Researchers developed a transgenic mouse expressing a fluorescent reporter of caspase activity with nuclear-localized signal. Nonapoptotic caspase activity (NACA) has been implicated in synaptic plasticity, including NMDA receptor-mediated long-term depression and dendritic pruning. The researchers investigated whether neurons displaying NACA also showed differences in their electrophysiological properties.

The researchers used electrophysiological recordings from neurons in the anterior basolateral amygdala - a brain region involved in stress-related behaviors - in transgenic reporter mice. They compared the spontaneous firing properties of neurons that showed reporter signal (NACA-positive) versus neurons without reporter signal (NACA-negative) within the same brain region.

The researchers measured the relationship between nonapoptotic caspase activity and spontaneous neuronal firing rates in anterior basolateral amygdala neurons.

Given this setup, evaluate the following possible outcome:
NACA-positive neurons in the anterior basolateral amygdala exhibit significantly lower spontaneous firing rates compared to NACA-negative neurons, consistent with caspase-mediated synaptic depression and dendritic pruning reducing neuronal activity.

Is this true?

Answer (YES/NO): NO